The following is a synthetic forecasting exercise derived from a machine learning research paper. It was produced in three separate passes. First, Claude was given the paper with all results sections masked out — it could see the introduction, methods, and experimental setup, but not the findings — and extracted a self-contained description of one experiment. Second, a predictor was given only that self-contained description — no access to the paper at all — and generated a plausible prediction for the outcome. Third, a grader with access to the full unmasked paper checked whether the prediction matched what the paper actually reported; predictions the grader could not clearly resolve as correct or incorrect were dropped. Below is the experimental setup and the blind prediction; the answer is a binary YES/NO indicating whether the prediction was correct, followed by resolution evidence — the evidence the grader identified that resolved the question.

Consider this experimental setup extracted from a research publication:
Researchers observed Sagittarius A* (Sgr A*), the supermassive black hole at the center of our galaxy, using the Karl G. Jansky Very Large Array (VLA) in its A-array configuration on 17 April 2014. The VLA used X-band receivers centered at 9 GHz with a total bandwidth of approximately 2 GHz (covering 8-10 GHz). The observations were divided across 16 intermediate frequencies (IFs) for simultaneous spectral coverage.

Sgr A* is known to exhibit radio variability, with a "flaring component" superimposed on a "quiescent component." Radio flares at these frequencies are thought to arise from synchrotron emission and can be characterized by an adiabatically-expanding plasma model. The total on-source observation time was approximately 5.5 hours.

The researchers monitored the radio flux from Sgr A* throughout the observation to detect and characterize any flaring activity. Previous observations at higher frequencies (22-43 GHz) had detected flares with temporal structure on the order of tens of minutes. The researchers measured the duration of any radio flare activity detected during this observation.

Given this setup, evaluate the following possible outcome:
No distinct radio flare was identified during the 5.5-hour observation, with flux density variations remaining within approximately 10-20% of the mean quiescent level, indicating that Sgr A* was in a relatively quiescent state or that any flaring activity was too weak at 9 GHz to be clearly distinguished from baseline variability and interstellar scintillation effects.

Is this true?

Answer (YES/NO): NO